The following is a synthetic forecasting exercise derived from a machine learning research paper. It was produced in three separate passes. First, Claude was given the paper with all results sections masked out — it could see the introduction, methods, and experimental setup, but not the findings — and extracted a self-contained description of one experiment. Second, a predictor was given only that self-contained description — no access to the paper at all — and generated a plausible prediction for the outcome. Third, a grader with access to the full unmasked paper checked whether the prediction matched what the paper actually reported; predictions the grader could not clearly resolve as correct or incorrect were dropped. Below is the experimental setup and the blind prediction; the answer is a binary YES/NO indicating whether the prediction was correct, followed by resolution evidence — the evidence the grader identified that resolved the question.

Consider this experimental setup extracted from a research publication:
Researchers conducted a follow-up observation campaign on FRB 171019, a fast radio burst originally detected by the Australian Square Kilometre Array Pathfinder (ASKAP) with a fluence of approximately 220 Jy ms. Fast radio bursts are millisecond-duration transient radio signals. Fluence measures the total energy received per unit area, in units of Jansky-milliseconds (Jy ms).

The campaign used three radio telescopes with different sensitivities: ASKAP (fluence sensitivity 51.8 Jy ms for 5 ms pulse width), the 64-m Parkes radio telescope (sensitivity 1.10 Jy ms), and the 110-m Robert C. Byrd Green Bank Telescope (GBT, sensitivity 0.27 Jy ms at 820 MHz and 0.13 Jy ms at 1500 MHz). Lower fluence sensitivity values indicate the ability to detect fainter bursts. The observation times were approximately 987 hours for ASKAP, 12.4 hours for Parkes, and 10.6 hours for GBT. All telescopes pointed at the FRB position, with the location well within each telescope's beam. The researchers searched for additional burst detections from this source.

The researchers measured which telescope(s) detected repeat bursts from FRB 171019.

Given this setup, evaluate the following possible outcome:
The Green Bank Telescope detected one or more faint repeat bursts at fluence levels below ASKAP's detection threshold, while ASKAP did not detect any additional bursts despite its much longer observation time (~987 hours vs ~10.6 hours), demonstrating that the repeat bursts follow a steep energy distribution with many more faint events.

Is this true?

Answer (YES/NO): YES